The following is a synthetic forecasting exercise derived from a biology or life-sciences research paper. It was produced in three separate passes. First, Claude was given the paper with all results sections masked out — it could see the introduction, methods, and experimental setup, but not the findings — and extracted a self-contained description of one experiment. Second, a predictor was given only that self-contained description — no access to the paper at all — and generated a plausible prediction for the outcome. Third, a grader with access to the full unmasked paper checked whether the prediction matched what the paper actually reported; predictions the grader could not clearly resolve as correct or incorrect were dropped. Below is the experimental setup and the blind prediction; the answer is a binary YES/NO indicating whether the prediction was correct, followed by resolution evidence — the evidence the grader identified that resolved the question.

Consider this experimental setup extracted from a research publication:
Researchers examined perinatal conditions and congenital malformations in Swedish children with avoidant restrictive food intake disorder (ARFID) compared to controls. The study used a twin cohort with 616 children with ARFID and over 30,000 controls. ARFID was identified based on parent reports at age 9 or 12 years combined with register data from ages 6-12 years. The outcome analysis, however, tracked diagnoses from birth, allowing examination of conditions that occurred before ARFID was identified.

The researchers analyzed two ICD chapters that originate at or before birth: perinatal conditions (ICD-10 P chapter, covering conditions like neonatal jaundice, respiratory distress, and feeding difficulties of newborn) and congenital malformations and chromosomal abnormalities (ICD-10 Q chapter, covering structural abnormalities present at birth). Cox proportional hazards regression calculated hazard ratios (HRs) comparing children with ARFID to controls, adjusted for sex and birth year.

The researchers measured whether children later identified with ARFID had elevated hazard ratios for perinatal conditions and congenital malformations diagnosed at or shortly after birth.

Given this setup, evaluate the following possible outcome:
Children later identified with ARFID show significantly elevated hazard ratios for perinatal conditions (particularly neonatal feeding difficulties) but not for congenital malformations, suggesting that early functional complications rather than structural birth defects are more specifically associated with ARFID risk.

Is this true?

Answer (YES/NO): NO